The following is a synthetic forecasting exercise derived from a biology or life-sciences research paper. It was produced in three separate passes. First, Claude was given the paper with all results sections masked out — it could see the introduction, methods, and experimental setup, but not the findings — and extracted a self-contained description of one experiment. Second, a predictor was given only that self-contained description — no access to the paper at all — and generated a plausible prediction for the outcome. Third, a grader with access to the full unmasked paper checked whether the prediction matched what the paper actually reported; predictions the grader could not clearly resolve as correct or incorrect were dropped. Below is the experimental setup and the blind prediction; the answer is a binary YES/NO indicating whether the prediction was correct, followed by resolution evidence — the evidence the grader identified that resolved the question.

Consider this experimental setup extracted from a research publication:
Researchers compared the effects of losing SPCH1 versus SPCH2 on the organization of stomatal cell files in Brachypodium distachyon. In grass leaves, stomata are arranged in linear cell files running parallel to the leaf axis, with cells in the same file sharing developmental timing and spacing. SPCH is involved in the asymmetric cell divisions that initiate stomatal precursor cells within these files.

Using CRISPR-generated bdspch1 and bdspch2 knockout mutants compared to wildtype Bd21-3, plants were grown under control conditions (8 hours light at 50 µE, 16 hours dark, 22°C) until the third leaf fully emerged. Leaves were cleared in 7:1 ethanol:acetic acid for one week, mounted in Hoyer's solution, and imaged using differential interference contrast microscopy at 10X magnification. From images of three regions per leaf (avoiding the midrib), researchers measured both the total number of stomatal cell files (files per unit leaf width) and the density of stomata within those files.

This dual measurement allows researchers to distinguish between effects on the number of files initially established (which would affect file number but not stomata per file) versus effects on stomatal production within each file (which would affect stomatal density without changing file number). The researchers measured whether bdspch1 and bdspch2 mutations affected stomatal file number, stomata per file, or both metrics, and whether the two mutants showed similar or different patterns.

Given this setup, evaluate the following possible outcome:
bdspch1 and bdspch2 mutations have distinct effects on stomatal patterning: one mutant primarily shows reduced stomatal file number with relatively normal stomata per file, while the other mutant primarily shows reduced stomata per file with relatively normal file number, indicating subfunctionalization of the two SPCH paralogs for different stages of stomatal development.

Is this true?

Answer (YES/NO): NO